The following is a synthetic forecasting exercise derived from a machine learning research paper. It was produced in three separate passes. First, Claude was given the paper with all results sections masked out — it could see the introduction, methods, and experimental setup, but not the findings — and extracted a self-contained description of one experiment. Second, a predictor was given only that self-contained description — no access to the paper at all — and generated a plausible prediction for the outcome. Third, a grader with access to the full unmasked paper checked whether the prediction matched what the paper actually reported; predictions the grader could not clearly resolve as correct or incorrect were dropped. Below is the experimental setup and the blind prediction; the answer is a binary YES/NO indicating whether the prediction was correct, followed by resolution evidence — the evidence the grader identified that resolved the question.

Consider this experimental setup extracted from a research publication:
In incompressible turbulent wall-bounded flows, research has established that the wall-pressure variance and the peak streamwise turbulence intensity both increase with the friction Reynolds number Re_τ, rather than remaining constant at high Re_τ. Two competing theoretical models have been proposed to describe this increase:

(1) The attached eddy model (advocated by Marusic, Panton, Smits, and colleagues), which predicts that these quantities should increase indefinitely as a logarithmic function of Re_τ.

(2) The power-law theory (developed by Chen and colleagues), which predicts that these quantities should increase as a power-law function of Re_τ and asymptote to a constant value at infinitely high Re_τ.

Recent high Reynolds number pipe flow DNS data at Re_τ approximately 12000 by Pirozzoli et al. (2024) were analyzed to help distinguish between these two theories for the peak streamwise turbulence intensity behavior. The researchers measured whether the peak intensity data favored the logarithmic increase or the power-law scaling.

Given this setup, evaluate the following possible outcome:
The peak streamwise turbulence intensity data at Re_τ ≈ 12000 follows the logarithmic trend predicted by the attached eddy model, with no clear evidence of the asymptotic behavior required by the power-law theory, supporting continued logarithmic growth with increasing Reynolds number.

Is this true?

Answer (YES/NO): NO